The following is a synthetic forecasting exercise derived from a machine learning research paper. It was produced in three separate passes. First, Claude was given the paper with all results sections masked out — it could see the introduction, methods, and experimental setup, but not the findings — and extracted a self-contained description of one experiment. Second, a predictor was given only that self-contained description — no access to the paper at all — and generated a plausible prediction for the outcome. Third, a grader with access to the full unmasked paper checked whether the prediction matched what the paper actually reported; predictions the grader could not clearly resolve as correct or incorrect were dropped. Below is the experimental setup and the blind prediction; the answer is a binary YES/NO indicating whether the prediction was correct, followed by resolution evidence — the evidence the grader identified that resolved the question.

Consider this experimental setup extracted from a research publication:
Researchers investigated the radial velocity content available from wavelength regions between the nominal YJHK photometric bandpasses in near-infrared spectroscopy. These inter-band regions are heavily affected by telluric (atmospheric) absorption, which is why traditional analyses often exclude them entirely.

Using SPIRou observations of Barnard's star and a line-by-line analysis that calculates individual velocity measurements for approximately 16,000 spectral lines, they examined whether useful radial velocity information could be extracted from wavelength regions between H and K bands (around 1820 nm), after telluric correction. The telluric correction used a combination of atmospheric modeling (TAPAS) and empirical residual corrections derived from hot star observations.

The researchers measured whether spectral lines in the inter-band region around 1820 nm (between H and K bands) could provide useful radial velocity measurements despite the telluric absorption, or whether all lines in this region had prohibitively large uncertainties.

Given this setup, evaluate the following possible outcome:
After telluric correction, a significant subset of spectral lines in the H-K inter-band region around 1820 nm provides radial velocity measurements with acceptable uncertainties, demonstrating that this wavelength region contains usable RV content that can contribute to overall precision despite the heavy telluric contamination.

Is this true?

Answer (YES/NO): YES